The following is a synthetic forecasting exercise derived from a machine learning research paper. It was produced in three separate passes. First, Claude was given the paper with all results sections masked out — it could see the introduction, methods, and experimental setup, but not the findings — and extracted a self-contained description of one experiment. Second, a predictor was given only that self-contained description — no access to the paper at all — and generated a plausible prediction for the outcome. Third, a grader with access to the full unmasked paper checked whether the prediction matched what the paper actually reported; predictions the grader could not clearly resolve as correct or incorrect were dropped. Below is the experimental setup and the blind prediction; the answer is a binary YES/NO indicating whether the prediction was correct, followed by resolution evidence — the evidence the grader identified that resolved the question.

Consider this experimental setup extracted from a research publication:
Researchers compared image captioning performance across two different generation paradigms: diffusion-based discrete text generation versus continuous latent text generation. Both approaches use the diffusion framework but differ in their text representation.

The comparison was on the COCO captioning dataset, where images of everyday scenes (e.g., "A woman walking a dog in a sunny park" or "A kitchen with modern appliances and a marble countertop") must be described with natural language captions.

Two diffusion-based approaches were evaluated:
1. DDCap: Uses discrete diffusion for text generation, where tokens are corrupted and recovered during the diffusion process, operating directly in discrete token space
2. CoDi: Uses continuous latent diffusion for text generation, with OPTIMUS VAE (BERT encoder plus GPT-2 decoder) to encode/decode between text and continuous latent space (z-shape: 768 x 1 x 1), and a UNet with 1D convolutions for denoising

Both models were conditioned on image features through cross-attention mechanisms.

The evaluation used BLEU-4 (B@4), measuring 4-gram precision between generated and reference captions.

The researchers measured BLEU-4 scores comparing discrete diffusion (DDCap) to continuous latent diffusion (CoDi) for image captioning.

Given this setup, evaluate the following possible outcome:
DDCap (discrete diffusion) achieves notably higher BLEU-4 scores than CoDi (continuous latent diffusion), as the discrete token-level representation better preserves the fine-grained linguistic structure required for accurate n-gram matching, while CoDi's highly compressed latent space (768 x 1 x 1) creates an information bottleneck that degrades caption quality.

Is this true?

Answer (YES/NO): NO